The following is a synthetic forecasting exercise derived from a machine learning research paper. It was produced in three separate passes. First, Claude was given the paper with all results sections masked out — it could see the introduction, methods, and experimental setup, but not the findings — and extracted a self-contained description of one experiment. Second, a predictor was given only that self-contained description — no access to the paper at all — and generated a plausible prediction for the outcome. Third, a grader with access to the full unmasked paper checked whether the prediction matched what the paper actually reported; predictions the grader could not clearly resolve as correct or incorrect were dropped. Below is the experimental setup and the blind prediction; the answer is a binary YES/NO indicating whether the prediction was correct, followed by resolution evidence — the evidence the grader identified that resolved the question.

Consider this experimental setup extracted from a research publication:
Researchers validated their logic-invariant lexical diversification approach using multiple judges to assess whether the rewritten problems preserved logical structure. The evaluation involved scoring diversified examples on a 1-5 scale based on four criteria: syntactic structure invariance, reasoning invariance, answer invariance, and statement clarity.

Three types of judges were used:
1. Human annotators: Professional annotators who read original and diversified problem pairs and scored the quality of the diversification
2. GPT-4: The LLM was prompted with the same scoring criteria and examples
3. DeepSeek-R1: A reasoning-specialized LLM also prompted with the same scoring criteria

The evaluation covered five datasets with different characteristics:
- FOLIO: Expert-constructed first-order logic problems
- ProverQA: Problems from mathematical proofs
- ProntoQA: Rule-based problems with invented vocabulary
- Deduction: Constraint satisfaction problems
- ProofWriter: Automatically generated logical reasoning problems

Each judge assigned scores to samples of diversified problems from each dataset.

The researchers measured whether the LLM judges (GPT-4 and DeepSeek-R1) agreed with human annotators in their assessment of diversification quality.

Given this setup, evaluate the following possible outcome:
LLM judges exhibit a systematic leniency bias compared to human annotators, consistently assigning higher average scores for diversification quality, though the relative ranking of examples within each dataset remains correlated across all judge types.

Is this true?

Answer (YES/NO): NO